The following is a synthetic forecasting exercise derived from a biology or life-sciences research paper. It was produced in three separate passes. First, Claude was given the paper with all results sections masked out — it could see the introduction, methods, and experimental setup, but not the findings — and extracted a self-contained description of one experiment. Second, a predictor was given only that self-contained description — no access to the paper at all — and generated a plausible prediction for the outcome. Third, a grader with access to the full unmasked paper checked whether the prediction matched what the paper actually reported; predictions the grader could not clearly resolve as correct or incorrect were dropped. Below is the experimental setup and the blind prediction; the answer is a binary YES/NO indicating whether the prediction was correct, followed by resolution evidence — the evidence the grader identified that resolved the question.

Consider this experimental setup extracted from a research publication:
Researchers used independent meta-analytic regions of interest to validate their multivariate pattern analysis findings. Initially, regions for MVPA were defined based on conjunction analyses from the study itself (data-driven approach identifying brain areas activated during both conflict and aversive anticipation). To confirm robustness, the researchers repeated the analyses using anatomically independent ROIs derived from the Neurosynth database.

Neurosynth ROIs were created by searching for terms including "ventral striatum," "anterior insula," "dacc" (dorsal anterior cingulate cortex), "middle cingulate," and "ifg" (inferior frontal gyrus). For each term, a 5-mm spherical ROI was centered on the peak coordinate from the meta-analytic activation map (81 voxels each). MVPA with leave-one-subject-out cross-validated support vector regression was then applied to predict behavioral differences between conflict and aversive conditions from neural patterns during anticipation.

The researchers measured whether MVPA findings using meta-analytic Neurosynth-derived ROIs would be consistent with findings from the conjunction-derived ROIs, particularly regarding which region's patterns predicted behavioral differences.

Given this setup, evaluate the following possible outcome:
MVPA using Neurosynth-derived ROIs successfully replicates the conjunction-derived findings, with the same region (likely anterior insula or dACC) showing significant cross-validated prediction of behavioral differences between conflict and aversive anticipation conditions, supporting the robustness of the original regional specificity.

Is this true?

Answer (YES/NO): NO